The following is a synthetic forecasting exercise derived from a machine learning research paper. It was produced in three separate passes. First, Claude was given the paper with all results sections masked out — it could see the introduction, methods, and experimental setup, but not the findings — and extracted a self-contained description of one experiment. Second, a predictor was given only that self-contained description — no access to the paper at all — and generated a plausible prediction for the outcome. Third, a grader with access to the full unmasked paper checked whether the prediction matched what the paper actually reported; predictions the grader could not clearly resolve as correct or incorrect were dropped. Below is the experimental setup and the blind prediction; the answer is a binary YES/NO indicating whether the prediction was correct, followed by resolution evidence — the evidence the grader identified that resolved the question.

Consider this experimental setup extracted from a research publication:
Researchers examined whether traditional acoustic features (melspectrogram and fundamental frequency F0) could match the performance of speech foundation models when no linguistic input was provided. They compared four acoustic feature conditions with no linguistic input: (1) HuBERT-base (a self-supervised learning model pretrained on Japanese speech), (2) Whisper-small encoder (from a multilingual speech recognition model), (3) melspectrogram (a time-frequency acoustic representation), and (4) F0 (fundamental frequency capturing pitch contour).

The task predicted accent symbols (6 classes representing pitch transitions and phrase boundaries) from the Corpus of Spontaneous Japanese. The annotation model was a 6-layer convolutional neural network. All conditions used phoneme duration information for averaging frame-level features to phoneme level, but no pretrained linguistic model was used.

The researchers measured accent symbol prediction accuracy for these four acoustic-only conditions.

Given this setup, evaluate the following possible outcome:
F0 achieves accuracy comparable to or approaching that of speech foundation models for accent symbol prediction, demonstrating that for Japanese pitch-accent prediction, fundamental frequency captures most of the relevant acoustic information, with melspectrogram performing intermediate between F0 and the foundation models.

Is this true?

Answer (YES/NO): NO